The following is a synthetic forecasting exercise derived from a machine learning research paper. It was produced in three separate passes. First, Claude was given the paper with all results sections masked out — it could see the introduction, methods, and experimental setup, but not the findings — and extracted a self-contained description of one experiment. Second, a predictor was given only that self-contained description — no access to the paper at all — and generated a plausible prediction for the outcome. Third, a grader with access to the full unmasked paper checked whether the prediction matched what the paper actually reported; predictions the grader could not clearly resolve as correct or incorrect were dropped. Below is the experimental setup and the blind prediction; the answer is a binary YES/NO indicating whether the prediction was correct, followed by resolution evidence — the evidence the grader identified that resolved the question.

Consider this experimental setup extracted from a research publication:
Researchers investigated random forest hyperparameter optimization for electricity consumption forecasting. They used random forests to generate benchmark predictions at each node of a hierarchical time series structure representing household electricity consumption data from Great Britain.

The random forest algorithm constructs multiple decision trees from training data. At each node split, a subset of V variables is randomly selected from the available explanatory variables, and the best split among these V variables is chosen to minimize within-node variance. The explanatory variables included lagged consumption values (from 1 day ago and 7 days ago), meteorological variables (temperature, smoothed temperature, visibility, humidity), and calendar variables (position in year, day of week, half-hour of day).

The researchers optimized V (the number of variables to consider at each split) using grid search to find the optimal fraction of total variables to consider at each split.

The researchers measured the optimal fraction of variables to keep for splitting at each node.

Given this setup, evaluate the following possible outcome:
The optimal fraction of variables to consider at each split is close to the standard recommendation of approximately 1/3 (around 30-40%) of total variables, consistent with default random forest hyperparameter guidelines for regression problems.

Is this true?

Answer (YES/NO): NO